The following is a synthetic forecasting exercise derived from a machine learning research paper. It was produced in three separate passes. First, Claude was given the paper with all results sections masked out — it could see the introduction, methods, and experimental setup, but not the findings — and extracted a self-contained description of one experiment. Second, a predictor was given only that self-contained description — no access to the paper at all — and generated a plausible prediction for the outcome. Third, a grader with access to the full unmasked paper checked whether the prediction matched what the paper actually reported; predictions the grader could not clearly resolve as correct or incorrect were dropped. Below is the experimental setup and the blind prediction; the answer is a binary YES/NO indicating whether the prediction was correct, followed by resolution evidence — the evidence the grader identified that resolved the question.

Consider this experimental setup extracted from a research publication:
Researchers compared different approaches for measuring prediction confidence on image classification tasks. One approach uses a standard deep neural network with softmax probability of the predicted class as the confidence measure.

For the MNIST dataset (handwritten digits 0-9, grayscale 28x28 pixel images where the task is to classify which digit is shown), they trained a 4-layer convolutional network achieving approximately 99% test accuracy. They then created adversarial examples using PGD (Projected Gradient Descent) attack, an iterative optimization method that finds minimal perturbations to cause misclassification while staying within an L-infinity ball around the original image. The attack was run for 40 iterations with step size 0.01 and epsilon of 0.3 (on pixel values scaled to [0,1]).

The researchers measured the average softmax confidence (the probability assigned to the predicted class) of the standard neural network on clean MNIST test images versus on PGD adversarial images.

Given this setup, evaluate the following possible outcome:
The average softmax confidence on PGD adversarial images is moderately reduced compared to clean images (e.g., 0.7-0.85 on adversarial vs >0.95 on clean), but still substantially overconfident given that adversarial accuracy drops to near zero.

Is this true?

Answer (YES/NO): NO